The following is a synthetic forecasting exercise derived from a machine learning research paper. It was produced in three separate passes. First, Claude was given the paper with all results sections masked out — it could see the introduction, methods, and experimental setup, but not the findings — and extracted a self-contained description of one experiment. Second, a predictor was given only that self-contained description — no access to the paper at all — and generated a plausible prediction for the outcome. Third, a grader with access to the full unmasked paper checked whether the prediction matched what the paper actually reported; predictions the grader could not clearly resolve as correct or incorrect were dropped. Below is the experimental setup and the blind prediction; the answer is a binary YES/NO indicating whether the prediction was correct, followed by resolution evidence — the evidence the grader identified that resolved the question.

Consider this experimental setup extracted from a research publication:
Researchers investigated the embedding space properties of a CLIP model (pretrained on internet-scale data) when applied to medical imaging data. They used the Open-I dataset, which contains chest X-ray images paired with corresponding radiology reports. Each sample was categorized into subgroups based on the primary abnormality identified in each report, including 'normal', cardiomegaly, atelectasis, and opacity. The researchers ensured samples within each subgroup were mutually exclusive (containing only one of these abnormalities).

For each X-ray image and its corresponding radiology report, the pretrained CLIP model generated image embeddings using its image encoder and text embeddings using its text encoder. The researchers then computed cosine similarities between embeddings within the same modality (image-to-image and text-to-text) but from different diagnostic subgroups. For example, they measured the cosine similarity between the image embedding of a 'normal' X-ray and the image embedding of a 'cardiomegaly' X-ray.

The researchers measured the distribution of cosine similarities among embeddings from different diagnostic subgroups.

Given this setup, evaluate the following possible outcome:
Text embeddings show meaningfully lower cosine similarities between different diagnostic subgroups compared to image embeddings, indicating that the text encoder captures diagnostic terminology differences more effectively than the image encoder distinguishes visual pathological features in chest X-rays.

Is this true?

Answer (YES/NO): NO